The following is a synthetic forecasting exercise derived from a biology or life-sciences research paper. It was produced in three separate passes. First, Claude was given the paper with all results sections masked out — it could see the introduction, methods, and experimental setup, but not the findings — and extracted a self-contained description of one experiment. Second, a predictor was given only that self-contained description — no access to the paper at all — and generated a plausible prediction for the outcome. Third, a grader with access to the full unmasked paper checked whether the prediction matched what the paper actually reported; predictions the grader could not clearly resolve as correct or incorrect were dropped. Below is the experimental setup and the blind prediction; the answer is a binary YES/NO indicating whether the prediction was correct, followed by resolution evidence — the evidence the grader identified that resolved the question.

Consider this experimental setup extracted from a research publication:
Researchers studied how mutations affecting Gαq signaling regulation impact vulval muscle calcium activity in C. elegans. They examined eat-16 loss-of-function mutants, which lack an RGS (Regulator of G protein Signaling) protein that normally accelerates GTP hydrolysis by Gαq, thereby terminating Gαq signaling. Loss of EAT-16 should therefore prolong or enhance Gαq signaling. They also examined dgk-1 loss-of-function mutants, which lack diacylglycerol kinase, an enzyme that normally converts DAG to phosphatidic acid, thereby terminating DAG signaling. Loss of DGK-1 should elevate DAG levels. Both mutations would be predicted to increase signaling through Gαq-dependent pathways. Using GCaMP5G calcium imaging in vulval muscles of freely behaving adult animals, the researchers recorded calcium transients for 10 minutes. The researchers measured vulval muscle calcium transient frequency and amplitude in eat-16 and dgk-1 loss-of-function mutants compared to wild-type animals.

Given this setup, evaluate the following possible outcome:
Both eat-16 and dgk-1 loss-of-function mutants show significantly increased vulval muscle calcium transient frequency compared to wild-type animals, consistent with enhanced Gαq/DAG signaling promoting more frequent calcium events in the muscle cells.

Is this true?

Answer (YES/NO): NO